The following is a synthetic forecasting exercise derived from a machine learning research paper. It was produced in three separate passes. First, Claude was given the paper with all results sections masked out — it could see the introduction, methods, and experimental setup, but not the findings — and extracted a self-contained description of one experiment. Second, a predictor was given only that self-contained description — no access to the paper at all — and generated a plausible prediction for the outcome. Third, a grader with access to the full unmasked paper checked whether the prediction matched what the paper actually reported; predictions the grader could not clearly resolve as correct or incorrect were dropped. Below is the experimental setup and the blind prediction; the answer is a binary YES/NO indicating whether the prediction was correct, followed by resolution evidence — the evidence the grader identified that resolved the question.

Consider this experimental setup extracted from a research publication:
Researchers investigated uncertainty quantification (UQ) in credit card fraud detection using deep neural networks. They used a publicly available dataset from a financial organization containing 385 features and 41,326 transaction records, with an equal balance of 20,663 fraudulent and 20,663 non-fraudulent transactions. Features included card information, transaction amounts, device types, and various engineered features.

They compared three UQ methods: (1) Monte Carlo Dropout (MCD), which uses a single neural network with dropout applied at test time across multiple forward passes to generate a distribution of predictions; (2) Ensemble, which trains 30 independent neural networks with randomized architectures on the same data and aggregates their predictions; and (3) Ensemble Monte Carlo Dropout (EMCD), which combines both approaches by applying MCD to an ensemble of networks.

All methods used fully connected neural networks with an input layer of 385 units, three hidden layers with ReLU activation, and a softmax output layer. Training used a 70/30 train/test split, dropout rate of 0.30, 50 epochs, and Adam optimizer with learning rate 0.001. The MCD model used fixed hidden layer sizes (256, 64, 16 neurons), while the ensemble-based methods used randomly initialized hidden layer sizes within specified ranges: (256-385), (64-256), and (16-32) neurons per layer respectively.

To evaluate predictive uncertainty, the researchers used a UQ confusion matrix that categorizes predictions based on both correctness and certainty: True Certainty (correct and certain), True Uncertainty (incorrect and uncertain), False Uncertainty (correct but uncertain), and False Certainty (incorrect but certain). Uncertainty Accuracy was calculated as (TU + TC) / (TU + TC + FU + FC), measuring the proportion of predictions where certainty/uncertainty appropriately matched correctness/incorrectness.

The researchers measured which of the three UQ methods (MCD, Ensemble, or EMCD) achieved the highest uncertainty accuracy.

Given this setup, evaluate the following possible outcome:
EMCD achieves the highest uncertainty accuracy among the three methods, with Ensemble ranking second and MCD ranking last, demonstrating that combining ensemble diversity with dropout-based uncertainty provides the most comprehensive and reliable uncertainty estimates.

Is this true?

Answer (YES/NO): NO